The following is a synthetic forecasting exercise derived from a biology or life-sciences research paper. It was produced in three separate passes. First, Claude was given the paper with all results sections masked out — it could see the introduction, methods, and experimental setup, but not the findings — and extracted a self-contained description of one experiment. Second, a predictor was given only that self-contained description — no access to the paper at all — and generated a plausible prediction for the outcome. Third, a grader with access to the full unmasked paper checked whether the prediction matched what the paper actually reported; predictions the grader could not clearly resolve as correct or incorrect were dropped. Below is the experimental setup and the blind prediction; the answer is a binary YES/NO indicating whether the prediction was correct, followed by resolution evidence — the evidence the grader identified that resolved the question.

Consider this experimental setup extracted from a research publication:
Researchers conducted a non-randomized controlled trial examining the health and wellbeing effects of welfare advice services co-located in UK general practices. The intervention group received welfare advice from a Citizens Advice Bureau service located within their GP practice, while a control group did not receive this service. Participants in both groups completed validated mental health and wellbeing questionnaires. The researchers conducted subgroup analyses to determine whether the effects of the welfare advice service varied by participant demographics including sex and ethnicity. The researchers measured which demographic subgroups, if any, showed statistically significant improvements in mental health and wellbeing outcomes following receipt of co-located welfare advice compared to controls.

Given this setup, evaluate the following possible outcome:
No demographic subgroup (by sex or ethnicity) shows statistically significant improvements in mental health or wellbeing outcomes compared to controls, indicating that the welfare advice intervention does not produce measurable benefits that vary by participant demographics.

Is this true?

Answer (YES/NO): NO